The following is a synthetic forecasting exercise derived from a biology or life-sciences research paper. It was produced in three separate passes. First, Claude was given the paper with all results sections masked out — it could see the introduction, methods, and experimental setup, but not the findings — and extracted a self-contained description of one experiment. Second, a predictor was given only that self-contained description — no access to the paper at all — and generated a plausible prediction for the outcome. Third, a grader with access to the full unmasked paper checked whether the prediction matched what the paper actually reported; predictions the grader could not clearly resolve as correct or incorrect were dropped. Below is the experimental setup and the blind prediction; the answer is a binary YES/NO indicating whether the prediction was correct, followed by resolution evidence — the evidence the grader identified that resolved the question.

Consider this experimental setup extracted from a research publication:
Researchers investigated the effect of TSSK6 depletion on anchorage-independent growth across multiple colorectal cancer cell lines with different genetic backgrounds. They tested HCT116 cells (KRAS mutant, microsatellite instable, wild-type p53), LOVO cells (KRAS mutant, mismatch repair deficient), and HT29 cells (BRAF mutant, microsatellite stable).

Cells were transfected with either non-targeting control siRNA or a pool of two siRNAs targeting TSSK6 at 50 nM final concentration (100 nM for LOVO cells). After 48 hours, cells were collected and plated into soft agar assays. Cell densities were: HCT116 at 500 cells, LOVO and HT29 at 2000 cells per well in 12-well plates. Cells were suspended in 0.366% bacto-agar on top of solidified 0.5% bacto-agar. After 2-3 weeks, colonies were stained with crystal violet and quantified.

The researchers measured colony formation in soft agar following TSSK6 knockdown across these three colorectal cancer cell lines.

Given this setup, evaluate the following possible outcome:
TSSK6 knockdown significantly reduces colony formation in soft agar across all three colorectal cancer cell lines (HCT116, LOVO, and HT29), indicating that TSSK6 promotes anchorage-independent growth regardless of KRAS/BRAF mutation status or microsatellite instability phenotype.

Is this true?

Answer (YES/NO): YES